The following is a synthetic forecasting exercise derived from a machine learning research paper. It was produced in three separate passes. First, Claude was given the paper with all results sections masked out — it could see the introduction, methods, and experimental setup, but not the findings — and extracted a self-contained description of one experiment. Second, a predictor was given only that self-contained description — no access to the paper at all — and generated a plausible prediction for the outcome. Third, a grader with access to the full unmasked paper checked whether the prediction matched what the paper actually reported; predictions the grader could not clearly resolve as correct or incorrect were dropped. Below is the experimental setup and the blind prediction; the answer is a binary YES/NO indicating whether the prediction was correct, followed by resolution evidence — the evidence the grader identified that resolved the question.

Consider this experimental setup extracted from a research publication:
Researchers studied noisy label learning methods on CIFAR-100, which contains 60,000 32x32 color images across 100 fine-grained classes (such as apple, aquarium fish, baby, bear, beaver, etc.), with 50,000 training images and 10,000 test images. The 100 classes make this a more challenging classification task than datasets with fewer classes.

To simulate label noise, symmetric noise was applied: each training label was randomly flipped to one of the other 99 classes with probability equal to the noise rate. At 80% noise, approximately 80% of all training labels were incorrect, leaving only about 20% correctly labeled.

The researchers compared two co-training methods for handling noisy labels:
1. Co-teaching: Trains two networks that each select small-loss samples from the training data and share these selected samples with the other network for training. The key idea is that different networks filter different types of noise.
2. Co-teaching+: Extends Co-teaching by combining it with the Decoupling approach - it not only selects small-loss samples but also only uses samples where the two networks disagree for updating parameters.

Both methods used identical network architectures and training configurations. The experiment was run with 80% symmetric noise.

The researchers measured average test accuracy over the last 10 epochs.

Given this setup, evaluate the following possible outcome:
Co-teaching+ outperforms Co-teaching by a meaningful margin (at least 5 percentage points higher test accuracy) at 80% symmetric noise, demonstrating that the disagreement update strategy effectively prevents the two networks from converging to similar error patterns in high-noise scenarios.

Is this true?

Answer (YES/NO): NO